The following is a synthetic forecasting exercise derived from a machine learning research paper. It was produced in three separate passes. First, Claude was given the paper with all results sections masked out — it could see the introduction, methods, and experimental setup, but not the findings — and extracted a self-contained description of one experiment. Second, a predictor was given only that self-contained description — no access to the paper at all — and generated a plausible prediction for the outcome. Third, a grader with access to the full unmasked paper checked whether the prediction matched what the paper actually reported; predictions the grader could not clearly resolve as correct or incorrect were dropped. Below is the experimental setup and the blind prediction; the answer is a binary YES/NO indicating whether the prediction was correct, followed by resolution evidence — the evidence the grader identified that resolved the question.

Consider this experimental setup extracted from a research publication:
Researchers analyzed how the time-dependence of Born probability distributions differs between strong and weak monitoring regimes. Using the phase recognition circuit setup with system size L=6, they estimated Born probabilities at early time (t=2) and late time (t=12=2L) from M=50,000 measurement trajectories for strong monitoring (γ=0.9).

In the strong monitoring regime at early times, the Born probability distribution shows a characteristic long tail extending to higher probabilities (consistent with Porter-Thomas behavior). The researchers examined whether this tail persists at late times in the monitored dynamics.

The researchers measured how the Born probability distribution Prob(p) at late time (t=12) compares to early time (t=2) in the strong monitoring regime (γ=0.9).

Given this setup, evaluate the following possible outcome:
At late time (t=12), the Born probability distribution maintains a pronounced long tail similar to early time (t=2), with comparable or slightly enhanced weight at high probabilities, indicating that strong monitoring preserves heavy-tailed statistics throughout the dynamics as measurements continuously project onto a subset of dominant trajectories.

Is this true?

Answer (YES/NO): NO